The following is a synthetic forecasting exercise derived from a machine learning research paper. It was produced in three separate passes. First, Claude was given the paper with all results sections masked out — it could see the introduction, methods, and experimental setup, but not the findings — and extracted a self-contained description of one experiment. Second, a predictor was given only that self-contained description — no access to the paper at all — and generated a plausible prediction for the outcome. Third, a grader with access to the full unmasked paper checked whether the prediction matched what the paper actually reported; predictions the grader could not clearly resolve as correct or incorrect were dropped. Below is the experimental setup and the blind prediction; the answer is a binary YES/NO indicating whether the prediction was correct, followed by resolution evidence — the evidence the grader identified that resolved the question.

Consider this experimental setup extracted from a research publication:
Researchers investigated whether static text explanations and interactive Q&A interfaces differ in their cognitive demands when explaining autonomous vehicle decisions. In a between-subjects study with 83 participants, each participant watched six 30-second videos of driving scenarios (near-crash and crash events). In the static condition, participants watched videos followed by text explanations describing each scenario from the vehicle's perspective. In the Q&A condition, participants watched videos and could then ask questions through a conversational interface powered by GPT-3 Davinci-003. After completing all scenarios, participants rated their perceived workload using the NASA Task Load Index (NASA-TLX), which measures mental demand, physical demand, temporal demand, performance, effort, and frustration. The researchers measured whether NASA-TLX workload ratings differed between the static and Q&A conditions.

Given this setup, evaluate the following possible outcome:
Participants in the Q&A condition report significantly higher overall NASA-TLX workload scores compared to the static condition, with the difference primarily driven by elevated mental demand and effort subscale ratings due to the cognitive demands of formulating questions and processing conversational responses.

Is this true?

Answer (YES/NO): NO